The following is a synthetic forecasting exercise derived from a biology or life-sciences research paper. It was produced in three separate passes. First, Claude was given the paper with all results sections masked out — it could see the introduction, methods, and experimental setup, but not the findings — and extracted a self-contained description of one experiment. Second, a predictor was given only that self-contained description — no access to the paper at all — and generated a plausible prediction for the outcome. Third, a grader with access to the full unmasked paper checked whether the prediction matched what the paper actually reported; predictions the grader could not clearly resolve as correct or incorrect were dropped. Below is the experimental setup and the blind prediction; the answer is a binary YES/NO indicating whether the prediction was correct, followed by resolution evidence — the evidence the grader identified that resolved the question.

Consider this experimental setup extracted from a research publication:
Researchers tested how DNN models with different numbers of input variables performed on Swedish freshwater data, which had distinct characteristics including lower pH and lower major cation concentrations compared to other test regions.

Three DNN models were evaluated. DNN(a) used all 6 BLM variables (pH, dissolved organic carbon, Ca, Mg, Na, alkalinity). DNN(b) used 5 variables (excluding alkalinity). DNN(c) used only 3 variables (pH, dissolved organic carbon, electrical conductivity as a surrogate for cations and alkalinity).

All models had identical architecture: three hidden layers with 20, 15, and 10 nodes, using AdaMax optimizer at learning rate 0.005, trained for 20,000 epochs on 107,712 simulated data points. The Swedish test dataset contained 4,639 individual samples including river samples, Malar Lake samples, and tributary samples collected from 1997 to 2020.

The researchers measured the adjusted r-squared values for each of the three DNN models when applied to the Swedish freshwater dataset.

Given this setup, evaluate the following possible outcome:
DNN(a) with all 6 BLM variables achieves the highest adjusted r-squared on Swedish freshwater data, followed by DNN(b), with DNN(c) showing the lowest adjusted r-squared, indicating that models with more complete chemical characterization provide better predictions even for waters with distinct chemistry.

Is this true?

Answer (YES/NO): NO